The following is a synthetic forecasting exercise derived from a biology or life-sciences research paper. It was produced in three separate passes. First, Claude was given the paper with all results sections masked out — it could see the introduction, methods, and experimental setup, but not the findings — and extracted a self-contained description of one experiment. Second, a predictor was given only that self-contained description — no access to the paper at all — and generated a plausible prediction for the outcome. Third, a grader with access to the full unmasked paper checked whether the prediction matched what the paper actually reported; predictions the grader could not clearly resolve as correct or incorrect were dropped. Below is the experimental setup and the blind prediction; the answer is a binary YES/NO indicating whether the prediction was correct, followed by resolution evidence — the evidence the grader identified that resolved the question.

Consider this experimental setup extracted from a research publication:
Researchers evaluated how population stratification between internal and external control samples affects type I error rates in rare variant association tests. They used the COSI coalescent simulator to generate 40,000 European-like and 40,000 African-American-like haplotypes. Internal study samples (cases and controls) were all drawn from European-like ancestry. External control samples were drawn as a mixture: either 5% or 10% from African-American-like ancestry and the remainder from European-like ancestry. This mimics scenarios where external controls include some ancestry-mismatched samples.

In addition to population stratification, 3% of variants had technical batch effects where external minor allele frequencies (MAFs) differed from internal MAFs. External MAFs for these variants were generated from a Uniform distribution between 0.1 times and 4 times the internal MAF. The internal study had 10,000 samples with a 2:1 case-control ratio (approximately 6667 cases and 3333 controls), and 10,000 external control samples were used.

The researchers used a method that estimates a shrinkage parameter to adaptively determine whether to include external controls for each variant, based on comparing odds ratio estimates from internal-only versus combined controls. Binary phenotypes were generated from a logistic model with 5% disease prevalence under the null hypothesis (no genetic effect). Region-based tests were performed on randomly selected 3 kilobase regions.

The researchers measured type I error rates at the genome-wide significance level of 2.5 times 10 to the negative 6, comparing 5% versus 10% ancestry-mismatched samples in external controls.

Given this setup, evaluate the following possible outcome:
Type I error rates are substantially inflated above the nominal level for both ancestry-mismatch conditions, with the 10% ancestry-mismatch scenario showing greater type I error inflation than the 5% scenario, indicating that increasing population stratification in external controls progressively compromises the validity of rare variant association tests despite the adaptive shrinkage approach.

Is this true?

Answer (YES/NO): NO